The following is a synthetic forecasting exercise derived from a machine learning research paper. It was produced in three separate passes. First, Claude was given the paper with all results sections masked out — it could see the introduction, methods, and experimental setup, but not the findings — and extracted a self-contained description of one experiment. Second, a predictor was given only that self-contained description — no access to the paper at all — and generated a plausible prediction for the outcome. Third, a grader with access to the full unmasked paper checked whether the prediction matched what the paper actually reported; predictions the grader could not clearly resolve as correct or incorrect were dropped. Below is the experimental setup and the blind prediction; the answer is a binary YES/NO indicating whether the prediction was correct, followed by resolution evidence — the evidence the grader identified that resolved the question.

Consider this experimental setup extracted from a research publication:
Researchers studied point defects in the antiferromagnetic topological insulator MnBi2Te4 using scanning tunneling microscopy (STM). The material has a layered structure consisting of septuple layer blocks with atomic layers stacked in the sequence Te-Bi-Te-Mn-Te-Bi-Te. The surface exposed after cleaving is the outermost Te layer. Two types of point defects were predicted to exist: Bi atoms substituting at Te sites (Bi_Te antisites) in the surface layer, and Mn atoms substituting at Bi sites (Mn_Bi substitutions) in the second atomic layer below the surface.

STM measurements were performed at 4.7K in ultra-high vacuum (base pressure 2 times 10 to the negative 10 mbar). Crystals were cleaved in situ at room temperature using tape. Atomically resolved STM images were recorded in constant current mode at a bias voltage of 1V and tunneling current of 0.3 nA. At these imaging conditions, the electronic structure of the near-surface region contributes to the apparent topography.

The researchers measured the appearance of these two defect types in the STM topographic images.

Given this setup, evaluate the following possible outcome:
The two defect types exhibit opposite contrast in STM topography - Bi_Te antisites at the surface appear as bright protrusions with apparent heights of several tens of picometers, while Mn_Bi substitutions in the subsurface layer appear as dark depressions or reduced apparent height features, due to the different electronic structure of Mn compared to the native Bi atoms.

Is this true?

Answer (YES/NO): YES